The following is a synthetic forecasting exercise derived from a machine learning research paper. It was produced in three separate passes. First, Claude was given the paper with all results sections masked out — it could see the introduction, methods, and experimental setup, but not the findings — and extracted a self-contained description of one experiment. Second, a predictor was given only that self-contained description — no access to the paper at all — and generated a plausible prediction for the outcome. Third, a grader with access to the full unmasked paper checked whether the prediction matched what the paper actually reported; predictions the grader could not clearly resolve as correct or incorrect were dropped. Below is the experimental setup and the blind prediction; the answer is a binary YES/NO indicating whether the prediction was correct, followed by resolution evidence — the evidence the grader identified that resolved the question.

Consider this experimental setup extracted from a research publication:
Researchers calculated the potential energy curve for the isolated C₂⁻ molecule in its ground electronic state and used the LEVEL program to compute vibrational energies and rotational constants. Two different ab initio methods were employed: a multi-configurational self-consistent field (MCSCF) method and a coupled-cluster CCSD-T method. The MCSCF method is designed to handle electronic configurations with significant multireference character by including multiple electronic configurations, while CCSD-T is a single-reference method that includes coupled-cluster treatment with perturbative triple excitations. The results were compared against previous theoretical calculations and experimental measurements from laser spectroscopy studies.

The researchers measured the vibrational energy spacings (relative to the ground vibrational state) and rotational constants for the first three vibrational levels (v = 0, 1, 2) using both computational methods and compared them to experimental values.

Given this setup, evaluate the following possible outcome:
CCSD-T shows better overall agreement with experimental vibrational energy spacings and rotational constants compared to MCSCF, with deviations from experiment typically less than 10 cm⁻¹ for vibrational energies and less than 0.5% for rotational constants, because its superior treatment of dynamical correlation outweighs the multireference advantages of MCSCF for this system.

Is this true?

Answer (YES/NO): NO